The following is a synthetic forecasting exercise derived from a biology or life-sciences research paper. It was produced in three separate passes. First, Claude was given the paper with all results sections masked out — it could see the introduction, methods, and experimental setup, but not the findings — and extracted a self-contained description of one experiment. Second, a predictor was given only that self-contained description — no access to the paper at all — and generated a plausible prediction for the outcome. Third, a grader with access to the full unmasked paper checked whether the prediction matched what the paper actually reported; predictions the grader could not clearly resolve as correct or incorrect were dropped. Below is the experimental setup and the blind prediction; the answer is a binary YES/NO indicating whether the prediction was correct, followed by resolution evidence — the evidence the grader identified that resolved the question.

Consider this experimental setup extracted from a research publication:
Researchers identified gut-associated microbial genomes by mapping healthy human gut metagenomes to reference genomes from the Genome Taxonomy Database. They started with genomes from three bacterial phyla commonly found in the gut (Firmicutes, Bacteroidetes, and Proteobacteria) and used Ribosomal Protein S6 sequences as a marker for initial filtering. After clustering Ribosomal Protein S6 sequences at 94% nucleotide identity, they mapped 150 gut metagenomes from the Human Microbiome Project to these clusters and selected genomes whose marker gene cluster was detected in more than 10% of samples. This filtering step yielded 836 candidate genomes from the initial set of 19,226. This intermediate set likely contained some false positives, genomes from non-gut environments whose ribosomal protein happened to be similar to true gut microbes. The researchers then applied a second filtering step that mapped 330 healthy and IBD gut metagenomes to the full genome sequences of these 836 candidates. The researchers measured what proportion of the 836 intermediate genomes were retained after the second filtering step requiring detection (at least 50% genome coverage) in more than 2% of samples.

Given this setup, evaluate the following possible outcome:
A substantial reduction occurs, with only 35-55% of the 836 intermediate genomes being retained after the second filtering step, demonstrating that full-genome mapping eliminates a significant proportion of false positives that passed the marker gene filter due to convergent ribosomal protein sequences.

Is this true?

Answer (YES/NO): YES